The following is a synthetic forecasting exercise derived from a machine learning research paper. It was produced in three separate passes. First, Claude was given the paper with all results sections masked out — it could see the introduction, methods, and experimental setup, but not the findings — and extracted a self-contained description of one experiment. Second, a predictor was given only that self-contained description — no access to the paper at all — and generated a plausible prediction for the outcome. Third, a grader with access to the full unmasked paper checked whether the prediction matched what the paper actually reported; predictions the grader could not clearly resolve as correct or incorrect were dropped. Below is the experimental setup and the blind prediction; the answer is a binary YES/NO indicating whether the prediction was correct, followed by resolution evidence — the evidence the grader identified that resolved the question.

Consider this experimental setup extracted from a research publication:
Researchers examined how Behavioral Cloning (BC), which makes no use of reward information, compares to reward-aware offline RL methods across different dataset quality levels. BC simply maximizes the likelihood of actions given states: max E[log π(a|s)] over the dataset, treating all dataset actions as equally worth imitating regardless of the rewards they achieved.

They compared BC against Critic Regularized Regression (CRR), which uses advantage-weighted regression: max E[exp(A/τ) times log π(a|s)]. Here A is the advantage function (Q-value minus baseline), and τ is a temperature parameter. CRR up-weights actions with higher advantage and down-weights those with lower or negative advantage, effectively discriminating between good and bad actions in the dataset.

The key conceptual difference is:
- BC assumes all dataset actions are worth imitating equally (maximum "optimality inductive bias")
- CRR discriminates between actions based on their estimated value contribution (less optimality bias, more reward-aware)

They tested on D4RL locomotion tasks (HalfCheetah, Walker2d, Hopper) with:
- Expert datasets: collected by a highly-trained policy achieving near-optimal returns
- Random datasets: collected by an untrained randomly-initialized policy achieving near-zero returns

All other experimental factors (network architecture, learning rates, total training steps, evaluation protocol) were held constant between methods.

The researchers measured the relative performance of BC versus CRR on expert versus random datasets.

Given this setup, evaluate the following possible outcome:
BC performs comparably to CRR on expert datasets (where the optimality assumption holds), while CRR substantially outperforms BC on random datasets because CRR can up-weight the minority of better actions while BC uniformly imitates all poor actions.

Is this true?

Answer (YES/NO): YES